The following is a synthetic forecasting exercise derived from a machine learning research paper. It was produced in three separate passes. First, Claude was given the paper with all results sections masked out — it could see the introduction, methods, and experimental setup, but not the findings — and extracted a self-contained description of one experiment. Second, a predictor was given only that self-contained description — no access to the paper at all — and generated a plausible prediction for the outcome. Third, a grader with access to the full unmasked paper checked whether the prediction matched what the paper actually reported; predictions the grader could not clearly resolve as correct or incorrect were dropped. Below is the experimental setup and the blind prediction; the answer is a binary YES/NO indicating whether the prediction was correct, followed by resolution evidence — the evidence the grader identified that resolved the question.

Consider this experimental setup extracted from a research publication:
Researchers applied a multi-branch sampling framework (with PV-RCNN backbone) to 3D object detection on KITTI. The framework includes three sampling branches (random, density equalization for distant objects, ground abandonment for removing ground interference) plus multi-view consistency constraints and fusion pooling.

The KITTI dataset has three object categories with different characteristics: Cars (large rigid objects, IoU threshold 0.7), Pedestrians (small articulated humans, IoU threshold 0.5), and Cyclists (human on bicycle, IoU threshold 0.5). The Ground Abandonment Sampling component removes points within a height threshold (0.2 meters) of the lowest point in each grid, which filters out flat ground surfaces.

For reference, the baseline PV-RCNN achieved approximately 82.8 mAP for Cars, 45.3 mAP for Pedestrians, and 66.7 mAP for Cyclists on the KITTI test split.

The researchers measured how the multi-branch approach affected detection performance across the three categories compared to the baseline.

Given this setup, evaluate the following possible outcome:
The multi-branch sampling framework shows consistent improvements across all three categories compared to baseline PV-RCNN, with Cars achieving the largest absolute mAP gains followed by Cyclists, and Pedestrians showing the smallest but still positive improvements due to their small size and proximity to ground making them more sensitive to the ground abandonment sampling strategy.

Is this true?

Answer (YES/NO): NO